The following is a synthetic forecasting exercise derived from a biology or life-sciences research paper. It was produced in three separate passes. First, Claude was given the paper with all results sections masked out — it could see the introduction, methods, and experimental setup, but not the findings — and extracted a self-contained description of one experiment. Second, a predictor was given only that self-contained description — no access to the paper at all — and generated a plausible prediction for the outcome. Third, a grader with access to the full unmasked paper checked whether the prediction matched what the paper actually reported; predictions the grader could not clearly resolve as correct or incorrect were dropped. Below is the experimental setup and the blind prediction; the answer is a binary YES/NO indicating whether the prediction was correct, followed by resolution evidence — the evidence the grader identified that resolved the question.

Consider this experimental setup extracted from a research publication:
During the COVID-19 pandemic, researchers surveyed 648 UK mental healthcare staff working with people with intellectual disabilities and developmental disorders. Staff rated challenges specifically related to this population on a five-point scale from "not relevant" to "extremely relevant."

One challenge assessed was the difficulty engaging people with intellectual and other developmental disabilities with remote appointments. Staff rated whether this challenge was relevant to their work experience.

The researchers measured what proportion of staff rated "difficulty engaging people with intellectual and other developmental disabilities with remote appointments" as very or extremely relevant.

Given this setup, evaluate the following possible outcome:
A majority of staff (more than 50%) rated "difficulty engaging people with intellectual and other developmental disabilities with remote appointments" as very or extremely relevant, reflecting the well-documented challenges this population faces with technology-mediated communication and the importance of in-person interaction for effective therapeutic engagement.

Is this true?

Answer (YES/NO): NO